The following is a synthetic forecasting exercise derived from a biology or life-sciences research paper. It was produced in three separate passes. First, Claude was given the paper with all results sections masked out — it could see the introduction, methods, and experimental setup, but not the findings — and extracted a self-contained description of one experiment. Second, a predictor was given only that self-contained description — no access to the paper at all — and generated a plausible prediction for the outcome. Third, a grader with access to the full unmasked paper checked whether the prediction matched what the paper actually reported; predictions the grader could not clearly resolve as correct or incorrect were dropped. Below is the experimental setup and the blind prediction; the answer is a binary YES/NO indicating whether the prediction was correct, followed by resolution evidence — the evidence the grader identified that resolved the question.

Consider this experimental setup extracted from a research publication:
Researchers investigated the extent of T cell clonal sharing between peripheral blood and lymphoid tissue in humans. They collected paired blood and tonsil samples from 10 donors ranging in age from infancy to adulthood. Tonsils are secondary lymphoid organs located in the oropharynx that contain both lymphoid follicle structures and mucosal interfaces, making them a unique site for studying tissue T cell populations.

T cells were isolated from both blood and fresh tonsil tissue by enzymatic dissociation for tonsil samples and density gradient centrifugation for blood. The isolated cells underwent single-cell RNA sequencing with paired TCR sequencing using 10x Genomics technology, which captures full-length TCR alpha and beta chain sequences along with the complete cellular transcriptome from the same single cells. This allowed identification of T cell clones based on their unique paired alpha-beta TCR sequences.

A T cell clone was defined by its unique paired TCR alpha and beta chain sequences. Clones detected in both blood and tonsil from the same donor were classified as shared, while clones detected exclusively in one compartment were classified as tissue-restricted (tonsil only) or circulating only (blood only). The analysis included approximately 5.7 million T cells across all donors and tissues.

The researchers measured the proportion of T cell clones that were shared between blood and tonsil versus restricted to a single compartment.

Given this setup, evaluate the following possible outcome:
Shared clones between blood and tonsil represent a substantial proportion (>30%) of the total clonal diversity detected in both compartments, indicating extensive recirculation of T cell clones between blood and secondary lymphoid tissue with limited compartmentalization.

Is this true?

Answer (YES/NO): NO